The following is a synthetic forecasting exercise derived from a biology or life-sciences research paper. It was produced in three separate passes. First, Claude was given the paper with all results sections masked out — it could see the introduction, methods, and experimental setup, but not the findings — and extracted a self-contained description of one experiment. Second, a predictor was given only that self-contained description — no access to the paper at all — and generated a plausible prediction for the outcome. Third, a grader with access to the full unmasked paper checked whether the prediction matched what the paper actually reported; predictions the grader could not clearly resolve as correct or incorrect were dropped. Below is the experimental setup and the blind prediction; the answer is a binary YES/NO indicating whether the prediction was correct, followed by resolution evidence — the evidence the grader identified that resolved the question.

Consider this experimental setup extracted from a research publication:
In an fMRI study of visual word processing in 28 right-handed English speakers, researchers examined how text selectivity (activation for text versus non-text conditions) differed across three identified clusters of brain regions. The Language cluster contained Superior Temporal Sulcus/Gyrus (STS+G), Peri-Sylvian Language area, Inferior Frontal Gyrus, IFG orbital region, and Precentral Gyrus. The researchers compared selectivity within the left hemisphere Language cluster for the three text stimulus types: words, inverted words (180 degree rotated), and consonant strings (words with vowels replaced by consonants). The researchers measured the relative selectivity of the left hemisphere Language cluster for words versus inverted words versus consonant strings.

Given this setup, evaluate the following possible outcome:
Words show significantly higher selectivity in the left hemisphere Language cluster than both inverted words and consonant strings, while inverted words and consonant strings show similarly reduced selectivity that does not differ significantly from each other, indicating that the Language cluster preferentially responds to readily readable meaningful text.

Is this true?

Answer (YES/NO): NO